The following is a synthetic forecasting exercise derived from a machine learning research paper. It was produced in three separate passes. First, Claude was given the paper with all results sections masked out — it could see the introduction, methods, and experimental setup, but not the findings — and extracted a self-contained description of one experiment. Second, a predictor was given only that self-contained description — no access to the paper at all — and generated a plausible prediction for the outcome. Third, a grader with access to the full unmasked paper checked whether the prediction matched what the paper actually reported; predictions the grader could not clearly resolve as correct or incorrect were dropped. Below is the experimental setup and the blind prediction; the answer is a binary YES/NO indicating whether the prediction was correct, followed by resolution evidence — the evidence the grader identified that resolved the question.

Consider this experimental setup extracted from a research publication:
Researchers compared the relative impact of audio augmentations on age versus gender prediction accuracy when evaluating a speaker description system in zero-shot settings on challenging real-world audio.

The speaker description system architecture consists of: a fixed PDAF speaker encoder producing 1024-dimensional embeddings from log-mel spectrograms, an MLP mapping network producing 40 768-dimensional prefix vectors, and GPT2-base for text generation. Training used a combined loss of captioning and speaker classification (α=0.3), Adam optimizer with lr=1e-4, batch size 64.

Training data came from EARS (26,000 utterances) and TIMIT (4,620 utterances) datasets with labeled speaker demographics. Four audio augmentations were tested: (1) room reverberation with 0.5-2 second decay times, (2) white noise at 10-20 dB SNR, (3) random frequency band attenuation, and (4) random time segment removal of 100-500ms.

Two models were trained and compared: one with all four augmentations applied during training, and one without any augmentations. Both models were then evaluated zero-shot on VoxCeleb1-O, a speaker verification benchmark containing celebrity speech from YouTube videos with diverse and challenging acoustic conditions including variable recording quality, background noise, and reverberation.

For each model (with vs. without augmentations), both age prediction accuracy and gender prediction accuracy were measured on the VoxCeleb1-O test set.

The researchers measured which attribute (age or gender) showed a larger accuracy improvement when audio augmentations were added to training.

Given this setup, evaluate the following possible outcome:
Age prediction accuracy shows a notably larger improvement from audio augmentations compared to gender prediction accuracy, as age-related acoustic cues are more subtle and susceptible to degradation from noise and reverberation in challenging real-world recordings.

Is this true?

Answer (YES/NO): YES